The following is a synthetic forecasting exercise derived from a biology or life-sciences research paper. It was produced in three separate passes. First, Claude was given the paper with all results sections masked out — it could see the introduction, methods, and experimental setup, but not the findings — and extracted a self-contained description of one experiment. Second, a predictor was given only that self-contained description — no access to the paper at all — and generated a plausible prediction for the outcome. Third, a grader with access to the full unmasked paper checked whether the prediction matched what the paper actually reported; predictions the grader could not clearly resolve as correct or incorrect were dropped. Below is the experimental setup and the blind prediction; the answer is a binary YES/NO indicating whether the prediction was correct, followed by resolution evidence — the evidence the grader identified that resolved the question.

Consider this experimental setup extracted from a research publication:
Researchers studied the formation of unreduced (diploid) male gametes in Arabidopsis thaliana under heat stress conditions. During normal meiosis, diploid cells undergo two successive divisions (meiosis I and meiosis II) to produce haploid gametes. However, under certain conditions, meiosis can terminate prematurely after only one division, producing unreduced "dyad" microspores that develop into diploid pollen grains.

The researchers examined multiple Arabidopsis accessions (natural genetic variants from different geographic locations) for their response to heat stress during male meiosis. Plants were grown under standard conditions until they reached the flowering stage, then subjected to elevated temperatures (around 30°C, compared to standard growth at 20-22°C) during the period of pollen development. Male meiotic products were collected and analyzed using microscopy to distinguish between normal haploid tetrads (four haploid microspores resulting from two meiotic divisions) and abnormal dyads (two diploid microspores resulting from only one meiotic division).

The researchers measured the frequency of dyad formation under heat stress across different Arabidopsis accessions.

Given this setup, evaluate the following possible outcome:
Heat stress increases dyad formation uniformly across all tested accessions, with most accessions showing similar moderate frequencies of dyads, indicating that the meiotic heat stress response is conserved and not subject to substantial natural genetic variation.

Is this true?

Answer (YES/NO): NO